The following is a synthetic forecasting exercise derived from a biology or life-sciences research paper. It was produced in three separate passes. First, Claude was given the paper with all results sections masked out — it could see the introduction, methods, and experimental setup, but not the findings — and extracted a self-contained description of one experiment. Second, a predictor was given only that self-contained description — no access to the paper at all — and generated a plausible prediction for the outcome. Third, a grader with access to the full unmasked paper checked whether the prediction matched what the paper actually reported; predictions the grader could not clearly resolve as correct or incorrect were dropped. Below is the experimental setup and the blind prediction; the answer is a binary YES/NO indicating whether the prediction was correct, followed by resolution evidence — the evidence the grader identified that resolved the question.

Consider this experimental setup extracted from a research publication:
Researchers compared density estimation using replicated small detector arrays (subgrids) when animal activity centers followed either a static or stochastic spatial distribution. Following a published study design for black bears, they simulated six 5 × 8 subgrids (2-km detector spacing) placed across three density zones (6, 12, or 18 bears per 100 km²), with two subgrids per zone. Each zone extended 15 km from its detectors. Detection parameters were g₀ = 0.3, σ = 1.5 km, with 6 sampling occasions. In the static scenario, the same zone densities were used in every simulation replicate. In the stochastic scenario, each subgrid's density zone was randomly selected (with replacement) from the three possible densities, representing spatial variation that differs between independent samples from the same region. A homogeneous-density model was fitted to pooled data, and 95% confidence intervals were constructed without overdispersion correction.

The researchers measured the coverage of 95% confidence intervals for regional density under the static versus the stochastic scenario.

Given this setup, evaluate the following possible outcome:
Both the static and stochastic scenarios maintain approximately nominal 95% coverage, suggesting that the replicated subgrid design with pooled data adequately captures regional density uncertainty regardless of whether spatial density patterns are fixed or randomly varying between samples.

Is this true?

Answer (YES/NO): NO